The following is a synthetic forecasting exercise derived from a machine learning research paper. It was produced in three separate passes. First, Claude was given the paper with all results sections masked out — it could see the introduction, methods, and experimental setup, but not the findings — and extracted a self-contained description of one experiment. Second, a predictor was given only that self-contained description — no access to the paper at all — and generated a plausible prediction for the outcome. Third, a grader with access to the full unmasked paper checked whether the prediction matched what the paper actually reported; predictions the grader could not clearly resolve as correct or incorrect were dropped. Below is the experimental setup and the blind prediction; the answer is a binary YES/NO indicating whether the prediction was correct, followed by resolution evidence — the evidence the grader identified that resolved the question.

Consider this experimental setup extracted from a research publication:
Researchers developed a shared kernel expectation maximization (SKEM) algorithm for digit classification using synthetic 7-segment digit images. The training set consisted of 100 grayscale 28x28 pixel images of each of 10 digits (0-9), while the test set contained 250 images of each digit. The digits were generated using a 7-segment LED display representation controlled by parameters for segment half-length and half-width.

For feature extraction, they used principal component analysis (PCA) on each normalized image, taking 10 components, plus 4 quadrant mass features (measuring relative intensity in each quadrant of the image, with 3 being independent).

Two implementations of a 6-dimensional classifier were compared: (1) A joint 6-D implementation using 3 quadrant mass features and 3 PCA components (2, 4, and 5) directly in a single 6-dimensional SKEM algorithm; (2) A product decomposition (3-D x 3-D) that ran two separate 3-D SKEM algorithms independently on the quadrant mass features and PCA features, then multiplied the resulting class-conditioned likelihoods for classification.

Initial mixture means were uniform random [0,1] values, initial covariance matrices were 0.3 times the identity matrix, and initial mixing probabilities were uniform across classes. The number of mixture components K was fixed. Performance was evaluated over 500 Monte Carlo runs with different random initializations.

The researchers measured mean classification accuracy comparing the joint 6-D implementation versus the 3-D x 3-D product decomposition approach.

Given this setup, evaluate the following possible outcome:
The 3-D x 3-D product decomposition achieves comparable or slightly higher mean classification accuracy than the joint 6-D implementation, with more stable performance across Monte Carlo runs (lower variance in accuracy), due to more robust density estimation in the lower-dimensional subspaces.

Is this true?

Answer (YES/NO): NO